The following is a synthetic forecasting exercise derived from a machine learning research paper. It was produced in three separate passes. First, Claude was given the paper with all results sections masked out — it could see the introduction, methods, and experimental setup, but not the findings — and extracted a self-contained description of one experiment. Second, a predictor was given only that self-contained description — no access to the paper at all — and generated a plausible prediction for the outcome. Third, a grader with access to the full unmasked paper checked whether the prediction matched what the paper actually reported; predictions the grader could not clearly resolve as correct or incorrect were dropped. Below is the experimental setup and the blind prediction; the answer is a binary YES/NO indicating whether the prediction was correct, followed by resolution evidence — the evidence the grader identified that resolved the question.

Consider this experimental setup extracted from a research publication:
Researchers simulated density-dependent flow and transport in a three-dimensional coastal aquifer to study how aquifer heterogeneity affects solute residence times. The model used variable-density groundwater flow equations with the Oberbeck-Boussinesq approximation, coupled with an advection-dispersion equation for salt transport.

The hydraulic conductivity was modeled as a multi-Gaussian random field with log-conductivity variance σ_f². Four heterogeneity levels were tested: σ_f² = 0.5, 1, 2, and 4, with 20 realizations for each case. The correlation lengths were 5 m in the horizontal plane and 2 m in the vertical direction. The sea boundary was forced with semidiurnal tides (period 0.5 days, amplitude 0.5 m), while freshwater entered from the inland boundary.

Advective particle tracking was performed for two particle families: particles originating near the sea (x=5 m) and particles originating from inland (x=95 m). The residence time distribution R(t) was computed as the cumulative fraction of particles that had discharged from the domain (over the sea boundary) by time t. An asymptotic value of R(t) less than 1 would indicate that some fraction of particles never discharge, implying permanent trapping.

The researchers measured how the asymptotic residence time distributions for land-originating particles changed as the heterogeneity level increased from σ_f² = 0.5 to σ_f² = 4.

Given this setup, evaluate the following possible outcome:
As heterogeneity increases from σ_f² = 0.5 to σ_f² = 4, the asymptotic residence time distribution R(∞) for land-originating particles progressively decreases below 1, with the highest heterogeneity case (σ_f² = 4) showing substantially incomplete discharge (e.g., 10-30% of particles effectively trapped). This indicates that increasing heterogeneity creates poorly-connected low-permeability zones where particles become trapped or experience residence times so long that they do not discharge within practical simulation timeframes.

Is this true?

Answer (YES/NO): NO